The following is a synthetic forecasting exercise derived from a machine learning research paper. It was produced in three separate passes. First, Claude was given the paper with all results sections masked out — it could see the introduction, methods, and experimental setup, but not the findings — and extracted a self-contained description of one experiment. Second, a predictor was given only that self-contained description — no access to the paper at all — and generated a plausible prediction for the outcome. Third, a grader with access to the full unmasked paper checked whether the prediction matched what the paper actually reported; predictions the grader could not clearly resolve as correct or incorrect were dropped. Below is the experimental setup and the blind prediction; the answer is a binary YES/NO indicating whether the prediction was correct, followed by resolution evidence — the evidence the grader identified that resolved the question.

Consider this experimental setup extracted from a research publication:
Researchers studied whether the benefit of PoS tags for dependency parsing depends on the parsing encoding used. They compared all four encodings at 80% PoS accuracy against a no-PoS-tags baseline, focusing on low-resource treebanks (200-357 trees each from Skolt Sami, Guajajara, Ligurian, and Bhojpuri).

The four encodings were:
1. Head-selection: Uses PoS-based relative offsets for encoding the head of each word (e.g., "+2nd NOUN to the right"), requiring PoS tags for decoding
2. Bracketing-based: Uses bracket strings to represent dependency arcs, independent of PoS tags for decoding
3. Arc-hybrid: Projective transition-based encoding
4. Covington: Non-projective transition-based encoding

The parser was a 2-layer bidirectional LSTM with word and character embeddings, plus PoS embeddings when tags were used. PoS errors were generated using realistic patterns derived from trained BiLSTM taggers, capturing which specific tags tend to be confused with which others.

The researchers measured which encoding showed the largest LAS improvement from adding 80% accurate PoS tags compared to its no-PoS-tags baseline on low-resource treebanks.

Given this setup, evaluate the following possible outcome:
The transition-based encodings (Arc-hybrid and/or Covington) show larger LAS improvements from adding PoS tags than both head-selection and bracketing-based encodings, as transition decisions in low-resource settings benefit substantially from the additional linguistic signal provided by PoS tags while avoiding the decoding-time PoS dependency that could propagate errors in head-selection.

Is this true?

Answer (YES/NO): NO